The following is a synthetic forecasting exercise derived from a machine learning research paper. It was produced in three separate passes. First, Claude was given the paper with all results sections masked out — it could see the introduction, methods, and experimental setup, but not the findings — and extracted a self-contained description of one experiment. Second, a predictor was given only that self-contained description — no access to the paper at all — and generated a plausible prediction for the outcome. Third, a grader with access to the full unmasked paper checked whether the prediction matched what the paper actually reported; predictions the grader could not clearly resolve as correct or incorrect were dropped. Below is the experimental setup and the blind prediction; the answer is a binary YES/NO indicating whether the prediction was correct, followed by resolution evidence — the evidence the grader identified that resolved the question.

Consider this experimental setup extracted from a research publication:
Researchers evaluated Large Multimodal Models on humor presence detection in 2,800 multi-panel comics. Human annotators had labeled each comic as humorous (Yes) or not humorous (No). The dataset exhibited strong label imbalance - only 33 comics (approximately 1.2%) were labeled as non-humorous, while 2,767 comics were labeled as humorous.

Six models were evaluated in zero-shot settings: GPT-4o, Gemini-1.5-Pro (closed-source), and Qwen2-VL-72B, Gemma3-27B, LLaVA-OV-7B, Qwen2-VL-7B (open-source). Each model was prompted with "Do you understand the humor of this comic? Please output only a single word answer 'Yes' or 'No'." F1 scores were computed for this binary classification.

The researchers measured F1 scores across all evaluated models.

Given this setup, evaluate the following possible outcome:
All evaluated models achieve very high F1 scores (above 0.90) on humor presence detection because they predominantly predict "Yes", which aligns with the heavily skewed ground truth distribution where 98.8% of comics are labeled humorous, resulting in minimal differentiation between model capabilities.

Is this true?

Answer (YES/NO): YES